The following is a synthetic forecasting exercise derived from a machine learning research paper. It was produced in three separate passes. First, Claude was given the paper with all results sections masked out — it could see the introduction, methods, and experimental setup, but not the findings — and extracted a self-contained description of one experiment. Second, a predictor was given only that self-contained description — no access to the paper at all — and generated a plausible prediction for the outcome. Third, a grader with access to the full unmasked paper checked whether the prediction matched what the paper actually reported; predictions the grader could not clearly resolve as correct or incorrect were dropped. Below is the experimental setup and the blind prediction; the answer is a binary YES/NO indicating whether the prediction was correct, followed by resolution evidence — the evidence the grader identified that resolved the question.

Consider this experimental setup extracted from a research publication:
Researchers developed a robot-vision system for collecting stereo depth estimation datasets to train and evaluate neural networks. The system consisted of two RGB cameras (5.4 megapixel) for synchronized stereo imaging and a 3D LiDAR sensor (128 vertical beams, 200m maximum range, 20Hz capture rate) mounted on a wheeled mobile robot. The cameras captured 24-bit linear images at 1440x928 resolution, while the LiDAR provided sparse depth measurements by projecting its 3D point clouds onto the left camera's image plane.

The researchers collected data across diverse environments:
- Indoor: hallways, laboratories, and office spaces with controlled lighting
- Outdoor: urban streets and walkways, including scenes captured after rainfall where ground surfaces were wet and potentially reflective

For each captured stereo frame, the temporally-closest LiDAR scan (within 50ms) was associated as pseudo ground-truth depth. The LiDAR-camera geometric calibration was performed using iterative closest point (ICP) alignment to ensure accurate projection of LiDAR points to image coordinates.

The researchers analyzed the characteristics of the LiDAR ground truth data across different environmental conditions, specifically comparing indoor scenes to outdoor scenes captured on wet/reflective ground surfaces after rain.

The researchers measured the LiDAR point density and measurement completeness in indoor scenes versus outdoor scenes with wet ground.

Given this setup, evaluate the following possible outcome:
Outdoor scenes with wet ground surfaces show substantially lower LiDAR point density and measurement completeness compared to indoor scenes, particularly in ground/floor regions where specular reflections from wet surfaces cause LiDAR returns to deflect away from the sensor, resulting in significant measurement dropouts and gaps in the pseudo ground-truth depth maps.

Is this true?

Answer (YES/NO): YES